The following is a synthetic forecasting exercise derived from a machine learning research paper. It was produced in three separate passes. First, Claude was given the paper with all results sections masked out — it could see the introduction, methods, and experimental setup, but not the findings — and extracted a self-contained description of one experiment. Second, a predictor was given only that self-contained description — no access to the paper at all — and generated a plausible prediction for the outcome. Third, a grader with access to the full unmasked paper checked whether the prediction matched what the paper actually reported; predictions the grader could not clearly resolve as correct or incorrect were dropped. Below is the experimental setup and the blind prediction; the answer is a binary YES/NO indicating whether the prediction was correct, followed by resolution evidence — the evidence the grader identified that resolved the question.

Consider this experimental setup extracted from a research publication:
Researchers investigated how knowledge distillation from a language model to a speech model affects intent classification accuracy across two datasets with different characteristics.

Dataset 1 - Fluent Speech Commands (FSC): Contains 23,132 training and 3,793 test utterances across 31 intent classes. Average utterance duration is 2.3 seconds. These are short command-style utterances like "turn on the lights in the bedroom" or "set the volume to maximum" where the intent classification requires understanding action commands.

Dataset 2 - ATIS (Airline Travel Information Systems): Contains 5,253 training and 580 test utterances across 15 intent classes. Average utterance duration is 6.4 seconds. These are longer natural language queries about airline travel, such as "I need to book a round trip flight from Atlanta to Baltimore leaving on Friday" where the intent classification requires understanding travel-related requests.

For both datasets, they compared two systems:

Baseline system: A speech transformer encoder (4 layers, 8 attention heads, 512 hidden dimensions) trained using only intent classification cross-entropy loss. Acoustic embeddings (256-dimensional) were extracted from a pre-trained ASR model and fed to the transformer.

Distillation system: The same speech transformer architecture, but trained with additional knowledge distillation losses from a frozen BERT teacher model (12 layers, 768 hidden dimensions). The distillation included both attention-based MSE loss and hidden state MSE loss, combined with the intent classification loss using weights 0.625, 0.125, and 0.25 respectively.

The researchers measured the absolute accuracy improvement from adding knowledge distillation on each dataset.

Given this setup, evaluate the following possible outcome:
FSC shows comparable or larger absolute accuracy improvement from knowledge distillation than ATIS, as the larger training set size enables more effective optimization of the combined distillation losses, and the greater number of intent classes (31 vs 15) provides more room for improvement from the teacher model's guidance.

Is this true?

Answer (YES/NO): NO